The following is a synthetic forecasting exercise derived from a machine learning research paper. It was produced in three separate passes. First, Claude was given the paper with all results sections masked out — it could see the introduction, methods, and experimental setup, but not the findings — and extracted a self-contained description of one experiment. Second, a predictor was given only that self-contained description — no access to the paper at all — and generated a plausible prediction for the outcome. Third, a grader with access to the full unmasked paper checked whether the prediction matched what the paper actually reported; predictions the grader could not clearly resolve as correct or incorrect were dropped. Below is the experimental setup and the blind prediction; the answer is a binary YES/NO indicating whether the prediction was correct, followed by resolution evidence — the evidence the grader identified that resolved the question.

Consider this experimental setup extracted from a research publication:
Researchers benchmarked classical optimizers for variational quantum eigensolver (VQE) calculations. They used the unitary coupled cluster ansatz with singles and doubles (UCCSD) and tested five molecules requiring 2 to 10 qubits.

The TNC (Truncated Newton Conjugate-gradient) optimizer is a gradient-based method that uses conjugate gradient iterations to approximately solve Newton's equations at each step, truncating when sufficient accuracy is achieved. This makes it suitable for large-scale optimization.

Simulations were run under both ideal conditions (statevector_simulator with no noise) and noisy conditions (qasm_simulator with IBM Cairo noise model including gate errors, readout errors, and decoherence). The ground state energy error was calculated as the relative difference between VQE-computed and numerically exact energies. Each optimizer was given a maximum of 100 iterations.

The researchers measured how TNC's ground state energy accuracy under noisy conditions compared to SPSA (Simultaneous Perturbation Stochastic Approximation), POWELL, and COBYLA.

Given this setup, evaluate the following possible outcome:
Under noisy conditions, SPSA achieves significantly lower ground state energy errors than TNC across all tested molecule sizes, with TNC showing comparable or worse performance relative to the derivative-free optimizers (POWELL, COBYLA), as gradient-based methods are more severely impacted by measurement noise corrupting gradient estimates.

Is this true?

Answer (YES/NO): NO